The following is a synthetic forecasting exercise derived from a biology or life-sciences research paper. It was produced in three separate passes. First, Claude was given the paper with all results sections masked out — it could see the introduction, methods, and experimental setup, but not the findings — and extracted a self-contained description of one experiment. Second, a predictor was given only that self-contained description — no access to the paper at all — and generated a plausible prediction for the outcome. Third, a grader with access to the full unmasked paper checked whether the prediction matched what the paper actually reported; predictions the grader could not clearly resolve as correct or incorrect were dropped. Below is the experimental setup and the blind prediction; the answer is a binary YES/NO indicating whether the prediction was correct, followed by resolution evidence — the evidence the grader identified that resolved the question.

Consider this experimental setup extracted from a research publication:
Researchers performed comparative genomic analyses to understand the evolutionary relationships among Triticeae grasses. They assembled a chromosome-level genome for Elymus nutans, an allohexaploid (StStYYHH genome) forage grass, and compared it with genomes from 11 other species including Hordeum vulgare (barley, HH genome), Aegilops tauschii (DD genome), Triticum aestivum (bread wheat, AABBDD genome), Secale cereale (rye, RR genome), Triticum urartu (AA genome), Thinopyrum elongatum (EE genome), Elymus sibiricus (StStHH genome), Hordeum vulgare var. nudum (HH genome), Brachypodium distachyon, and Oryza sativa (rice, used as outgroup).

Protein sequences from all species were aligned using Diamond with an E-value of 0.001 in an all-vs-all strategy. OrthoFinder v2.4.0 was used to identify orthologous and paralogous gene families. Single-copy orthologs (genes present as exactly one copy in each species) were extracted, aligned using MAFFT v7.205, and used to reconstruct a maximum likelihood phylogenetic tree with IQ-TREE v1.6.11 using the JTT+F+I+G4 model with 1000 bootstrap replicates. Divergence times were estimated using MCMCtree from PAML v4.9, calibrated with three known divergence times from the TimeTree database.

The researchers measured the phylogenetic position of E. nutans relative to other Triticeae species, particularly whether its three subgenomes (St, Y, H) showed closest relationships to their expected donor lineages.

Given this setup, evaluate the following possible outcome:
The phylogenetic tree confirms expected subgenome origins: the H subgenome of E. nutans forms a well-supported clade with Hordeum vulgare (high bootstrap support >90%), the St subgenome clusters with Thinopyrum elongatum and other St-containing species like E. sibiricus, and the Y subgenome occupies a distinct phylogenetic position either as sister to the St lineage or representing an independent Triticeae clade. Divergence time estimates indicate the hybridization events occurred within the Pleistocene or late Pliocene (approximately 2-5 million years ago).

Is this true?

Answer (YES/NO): NO